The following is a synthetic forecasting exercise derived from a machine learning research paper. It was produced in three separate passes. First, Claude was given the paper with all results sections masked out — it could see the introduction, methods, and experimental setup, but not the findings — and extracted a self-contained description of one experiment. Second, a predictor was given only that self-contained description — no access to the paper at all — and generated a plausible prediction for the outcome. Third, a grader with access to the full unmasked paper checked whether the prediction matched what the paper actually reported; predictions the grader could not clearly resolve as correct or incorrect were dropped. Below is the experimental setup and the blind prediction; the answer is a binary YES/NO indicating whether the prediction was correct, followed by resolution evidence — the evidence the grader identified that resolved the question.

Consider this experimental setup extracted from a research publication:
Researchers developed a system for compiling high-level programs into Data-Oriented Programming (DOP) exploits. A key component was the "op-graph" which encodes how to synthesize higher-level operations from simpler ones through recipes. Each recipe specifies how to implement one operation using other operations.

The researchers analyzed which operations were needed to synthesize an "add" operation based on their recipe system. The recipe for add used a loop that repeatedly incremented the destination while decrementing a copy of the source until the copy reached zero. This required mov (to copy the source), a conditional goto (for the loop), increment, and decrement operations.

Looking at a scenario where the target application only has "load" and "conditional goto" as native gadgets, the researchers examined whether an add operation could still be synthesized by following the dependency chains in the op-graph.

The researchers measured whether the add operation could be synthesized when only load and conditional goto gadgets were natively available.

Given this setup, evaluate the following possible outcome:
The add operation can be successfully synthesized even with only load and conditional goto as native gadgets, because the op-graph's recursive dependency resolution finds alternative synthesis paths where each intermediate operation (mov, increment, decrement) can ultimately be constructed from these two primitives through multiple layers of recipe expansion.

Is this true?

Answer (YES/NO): YES